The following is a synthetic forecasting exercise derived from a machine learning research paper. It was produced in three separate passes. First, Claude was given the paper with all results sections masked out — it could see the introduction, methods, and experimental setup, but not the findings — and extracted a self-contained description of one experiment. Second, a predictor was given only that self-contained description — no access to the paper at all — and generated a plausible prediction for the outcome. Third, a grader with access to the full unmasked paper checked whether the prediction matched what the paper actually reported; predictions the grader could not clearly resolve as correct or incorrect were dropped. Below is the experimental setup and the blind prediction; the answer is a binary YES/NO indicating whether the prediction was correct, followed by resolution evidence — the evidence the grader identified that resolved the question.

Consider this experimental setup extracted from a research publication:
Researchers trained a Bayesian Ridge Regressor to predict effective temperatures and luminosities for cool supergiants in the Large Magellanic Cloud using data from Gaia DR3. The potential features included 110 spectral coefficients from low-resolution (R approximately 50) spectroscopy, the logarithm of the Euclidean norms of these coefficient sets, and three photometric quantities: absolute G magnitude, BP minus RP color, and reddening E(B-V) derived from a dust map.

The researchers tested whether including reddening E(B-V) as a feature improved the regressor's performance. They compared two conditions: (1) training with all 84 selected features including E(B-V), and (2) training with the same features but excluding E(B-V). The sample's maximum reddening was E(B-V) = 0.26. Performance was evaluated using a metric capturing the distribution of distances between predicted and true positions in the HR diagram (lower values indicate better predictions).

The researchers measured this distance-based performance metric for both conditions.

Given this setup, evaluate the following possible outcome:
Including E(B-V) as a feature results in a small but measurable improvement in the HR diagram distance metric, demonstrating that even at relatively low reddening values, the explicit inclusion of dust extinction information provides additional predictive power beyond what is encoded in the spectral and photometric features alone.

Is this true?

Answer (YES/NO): NO